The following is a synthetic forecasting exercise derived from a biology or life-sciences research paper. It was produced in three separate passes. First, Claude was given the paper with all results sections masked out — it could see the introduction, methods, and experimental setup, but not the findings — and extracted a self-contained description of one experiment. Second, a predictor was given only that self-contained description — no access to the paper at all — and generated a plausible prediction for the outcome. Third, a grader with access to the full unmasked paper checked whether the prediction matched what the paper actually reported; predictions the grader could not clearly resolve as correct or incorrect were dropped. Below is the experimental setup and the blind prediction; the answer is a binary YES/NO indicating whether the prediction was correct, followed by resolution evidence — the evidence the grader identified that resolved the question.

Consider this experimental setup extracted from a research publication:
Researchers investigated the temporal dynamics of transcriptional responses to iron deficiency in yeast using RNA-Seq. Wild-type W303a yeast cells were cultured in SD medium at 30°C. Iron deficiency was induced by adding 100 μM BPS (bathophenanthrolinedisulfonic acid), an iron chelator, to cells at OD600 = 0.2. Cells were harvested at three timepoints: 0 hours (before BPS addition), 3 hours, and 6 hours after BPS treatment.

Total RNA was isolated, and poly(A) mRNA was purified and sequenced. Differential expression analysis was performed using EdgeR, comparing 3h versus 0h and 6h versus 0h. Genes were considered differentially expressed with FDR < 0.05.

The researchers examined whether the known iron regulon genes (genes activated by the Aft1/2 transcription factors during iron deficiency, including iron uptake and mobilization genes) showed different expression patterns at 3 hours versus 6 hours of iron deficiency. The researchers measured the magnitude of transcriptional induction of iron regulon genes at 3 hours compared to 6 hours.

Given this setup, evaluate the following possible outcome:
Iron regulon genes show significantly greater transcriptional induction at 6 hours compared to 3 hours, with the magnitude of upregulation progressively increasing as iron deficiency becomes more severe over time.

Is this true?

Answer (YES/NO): YES